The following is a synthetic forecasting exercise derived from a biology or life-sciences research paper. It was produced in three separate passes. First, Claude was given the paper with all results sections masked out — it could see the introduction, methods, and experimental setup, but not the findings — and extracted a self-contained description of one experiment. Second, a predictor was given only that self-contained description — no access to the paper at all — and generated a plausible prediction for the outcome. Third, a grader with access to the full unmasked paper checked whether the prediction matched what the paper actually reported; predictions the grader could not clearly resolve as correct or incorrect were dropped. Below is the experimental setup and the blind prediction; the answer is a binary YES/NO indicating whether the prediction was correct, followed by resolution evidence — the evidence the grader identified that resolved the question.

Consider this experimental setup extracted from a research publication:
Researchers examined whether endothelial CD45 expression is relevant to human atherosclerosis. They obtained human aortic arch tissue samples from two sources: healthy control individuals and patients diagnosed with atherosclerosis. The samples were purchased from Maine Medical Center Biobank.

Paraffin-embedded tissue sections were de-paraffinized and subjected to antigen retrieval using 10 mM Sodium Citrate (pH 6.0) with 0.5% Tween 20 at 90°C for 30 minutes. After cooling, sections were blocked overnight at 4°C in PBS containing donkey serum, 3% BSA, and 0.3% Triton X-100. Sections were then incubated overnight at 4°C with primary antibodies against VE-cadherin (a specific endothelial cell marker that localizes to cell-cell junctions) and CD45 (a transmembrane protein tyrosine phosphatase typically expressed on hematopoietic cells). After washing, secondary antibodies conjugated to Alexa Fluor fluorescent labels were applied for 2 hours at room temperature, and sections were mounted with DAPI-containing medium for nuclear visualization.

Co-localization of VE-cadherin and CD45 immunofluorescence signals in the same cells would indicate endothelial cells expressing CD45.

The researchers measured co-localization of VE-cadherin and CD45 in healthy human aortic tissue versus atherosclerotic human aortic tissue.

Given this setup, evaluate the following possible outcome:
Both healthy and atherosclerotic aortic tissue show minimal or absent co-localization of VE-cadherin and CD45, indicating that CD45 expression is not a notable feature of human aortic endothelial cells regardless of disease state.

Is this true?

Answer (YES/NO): NO